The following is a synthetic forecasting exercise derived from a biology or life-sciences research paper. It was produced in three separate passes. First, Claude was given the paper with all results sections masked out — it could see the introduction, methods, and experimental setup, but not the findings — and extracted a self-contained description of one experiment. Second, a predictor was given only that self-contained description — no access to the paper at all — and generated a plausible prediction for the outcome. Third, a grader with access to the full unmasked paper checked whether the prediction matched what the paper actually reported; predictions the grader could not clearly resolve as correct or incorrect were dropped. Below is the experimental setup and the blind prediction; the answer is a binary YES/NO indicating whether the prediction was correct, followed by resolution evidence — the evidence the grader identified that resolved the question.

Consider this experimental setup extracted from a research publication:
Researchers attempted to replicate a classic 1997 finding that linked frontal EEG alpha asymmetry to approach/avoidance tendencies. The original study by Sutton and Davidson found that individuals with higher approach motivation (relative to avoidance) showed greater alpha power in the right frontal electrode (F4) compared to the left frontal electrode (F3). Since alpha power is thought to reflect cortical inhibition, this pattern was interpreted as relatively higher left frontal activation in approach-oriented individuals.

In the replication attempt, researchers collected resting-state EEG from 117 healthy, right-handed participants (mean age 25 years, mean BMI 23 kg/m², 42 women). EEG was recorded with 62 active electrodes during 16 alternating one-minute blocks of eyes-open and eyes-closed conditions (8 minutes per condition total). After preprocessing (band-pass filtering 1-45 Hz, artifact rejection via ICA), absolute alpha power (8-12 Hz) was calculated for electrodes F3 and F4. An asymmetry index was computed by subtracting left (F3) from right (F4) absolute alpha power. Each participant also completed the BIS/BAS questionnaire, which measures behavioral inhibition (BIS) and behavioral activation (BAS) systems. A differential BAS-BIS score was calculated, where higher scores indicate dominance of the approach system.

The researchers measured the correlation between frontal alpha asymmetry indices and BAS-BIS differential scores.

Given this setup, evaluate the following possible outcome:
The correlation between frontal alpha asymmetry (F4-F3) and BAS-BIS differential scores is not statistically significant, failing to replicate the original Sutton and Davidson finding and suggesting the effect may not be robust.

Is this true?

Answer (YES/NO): YES